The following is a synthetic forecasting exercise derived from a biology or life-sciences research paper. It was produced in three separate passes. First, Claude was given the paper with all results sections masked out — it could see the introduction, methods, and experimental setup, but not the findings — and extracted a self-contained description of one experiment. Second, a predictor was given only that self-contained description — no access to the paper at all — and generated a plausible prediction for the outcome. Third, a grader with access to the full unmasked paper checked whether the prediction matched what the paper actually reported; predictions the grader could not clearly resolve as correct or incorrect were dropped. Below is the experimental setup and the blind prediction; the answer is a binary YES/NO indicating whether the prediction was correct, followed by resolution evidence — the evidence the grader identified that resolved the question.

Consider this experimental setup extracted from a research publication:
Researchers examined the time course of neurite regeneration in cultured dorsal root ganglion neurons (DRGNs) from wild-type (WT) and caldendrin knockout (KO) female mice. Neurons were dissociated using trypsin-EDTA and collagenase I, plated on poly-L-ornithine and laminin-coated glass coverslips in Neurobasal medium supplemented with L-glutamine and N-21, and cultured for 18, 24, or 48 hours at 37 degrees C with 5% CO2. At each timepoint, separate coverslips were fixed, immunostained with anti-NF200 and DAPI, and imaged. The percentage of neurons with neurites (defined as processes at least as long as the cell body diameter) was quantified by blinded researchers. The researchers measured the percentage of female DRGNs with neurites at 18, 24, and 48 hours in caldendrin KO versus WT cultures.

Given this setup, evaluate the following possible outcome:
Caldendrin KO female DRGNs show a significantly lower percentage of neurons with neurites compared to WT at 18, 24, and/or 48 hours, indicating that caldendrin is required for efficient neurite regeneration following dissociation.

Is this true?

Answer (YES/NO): NO